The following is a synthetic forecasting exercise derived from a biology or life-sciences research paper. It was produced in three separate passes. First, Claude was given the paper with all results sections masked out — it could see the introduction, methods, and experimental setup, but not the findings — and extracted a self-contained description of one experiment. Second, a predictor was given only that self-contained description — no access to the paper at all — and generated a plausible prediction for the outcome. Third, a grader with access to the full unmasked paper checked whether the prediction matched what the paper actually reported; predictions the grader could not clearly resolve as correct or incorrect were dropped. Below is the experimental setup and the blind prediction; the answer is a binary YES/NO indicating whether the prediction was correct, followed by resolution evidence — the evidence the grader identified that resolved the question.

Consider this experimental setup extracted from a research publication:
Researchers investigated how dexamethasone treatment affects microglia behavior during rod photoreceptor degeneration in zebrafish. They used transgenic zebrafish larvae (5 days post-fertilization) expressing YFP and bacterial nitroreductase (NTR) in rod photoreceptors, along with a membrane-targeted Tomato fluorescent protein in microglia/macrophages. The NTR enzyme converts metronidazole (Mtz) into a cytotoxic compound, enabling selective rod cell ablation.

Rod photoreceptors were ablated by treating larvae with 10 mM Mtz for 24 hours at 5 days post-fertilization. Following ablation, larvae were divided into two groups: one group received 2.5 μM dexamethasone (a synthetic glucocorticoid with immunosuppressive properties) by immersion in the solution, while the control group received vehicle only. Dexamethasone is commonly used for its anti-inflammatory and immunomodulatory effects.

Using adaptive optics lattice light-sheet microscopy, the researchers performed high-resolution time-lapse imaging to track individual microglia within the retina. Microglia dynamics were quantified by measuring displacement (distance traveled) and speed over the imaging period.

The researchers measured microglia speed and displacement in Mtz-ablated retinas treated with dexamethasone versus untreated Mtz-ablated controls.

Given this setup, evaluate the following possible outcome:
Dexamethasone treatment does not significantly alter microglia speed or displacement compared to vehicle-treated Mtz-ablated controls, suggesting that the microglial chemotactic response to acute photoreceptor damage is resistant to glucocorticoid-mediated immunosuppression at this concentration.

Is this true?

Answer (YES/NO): NO